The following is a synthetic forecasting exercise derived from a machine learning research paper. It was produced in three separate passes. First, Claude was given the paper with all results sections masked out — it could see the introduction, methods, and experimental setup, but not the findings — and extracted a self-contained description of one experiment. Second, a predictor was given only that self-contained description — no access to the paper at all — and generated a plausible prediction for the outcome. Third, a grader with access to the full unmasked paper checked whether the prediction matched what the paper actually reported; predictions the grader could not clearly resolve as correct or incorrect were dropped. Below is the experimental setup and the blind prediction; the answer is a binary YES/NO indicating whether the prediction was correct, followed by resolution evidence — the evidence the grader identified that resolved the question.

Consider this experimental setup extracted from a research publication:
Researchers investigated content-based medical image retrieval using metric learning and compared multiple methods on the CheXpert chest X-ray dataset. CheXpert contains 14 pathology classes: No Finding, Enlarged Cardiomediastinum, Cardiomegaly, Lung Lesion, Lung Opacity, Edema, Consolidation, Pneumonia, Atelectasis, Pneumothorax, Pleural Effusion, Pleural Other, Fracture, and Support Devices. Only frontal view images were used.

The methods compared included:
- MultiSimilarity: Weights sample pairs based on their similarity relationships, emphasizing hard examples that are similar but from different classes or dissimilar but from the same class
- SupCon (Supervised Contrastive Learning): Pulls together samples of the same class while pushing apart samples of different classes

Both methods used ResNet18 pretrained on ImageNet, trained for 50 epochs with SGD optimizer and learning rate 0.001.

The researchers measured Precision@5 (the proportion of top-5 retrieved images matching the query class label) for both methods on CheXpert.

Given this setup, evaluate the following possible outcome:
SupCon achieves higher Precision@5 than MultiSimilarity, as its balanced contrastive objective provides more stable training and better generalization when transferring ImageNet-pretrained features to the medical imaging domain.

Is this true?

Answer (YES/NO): NO